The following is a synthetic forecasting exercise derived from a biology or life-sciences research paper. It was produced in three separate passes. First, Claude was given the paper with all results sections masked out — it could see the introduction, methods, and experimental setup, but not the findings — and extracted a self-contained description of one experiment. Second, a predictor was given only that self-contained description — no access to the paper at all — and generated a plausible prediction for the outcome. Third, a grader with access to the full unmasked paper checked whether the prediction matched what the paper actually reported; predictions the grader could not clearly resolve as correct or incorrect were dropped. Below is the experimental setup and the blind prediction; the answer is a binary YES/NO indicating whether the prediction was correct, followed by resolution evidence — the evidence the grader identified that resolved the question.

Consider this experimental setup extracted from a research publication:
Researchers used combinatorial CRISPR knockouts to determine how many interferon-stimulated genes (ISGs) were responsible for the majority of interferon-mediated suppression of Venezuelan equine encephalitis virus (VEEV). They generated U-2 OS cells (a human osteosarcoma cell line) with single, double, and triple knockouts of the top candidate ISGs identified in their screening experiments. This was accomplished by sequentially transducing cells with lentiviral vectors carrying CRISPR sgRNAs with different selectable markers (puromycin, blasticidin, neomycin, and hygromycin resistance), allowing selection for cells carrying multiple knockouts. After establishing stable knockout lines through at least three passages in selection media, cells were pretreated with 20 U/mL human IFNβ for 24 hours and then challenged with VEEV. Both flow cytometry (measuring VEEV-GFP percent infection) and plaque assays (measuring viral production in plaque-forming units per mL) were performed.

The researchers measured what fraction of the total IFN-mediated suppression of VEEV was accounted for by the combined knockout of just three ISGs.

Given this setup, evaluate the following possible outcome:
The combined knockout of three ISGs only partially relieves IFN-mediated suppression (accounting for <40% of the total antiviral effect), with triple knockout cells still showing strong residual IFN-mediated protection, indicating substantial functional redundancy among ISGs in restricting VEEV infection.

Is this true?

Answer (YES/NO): NO